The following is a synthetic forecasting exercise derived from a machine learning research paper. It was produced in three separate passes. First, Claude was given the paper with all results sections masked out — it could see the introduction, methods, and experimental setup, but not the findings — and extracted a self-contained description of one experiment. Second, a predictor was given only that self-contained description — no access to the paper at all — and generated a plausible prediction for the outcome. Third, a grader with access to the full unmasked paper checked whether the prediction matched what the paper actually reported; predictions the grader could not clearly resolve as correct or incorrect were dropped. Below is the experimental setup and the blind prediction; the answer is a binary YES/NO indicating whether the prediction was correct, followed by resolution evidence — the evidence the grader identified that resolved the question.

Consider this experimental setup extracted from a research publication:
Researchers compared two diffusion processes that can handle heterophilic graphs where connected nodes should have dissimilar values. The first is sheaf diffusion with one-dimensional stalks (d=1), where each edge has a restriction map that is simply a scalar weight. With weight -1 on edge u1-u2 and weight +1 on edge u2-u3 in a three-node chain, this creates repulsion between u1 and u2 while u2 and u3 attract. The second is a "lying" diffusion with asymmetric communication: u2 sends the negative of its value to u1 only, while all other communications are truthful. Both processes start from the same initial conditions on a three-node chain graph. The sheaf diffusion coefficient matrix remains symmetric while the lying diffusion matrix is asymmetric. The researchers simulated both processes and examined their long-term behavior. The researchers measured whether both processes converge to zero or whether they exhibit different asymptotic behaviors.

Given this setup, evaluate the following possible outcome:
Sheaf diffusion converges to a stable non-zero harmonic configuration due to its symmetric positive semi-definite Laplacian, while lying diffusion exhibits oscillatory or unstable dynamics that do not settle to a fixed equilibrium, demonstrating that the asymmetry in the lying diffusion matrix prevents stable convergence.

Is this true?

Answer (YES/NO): NO